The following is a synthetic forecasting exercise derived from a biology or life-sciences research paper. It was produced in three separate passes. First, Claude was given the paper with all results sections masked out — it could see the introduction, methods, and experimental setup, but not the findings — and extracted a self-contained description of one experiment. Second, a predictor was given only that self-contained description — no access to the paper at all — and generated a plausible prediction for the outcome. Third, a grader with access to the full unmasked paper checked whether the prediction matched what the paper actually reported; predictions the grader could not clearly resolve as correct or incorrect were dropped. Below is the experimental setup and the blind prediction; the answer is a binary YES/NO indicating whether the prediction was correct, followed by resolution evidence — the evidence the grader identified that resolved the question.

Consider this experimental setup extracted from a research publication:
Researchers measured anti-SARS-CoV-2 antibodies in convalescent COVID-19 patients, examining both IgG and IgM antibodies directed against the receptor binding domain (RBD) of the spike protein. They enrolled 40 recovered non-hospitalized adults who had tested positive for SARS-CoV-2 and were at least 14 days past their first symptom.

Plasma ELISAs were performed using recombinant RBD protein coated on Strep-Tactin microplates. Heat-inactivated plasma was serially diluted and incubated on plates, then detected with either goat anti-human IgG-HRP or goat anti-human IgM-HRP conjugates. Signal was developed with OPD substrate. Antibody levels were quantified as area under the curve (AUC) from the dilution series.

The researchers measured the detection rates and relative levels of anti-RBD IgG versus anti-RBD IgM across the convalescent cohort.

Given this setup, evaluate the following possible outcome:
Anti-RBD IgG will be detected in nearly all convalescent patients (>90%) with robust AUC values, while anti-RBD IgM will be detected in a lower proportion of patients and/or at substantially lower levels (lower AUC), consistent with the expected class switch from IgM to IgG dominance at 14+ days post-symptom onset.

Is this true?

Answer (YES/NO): NO